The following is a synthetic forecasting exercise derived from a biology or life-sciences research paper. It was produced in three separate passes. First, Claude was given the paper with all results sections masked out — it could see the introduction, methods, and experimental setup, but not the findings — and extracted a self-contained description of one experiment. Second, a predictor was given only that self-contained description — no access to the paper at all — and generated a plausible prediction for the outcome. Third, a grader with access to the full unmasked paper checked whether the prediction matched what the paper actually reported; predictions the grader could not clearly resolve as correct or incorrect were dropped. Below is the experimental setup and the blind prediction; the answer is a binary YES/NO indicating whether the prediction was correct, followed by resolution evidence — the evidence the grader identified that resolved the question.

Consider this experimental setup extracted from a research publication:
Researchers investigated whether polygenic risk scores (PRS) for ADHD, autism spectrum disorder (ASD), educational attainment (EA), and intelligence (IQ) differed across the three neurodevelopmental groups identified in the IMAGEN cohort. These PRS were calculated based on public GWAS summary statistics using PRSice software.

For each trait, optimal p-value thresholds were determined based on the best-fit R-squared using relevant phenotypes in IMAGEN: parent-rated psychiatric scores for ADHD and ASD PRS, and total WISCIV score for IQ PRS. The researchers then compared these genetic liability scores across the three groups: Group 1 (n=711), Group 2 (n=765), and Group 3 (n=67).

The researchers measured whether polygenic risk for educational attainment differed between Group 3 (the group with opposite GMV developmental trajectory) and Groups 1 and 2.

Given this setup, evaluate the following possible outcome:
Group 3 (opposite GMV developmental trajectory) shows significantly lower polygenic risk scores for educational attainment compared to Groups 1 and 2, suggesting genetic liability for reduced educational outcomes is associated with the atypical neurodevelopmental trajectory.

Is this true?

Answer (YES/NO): NO